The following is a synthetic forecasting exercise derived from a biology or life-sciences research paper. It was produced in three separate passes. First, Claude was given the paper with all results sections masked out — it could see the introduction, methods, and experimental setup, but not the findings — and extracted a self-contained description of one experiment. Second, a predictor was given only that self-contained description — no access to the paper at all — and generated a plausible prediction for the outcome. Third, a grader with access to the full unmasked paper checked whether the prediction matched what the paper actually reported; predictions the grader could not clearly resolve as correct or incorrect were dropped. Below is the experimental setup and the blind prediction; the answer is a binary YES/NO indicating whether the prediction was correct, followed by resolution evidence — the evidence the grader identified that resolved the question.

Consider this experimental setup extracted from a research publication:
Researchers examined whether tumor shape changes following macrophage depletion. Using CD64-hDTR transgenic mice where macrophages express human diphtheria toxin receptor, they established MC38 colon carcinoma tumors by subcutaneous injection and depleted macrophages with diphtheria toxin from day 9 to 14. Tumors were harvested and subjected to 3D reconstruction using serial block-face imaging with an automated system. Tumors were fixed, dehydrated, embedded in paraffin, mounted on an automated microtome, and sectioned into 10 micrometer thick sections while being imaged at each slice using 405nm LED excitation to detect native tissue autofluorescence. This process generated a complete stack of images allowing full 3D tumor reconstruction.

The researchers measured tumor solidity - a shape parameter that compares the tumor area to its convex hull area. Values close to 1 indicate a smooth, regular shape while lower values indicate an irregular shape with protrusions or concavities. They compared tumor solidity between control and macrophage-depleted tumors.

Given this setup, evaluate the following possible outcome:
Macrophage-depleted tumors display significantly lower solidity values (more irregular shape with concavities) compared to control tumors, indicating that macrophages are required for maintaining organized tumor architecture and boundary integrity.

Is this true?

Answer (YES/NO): YES